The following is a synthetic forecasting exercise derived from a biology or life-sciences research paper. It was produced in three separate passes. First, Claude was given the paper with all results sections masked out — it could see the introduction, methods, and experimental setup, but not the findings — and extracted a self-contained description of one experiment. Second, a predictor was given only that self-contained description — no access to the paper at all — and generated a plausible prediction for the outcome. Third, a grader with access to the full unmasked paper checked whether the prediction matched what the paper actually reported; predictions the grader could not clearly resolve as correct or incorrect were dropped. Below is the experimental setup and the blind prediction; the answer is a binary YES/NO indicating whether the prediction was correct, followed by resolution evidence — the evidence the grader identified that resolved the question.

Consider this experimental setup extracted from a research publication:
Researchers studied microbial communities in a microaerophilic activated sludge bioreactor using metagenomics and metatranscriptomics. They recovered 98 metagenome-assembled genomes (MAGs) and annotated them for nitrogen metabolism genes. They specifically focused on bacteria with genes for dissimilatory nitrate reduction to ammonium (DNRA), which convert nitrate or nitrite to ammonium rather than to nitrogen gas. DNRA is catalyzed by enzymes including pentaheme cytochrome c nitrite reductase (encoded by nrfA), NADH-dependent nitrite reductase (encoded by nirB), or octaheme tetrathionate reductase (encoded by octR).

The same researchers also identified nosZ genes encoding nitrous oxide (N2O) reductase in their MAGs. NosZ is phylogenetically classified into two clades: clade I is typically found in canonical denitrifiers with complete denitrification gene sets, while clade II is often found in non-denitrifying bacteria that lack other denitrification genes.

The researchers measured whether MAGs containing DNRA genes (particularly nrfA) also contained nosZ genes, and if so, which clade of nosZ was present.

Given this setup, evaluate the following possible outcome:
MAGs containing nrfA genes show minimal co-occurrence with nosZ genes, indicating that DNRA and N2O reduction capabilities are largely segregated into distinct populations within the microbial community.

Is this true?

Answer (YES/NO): NO